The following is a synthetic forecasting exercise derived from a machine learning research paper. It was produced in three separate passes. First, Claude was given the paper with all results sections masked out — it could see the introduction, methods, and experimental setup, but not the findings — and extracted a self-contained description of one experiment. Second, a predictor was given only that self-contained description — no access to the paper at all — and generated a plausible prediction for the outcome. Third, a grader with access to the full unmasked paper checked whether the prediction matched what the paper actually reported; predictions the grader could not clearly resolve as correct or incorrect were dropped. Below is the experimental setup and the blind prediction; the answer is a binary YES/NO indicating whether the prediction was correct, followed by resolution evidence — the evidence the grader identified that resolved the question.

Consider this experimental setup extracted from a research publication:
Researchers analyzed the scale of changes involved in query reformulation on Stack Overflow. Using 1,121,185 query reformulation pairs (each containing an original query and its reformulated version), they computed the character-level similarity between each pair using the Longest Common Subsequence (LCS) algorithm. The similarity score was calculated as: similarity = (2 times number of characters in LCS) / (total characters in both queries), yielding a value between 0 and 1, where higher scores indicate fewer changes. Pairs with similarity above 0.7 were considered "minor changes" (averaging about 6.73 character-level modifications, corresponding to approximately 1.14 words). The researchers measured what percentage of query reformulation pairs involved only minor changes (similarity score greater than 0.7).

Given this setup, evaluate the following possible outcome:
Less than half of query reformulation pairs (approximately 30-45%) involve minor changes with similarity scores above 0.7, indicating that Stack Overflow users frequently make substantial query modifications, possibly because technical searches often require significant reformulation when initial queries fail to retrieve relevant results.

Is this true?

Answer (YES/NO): NO